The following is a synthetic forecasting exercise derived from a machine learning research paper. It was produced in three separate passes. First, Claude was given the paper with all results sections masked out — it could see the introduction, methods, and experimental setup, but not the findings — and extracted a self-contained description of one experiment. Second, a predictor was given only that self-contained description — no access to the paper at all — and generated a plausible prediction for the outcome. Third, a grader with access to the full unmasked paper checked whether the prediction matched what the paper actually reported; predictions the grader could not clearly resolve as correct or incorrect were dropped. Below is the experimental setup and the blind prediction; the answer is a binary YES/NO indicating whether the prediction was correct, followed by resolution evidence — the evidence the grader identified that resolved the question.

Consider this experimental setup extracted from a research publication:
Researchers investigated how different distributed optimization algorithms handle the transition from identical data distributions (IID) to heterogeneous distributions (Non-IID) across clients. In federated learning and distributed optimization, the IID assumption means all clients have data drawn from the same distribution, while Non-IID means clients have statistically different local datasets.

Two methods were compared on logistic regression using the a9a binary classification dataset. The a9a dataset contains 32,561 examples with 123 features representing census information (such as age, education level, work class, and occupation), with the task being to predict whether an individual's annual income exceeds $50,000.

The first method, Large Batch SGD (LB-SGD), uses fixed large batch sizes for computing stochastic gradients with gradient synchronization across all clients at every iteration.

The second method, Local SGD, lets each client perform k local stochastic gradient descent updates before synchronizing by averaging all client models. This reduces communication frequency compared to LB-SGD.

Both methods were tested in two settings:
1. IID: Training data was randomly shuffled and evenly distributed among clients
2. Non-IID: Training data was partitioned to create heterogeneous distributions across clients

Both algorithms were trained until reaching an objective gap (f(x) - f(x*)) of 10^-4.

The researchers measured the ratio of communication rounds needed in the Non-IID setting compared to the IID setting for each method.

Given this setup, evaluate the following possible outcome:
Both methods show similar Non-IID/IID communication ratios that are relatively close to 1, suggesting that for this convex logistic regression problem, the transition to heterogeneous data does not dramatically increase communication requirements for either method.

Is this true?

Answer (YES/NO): NO